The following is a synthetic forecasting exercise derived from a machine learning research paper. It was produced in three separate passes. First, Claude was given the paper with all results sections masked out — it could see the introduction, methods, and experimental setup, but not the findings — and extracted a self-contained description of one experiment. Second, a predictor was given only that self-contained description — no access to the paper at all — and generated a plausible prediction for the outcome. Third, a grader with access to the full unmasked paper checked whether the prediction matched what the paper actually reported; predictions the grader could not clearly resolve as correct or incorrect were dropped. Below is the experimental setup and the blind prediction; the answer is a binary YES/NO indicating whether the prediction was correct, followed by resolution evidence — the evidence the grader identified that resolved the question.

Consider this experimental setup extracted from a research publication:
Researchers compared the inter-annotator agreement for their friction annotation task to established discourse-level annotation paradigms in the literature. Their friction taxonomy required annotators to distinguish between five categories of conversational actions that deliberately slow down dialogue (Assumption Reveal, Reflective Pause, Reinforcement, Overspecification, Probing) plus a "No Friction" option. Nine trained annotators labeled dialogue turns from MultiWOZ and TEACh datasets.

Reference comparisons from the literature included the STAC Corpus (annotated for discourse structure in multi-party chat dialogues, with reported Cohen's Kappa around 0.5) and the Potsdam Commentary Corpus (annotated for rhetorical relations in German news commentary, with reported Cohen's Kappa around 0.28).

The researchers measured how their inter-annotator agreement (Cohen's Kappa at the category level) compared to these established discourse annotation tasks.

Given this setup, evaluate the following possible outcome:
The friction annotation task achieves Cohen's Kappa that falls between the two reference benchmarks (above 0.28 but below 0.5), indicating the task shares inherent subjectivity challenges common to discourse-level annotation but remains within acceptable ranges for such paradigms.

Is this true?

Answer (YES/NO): YES